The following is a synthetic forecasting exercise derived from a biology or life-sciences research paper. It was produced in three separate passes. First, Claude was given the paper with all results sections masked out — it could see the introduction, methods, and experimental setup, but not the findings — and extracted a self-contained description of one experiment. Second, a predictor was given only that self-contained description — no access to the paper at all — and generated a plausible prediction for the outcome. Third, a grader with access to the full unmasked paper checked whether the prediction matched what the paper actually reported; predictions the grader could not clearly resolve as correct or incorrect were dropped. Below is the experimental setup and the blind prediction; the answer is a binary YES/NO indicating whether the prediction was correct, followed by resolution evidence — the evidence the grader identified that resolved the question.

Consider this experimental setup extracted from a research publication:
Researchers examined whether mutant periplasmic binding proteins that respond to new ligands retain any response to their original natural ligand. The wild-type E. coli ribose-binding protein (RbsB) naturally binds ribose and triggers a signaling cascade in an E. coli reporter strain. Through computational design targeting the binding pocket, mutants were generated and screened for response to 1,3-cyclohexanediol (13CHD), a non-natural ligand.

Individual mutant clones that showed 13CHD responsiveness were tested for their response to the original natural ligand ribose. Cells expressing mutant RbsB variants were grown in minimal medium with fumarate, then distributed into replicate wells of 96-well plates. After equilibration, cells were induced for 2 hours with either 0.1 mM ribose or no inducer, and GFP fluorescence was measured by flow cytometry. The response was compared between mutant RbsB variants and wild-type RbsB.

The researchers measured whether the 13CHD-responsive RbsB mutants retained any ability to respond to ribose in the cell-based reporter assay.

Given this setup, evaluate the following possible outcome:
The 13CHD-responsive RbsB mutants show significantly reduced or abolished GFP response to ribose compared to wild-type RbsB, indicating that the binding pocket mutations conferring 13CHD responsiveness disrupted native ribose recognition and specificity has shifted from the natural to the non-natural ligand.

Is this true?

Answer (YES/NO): YES